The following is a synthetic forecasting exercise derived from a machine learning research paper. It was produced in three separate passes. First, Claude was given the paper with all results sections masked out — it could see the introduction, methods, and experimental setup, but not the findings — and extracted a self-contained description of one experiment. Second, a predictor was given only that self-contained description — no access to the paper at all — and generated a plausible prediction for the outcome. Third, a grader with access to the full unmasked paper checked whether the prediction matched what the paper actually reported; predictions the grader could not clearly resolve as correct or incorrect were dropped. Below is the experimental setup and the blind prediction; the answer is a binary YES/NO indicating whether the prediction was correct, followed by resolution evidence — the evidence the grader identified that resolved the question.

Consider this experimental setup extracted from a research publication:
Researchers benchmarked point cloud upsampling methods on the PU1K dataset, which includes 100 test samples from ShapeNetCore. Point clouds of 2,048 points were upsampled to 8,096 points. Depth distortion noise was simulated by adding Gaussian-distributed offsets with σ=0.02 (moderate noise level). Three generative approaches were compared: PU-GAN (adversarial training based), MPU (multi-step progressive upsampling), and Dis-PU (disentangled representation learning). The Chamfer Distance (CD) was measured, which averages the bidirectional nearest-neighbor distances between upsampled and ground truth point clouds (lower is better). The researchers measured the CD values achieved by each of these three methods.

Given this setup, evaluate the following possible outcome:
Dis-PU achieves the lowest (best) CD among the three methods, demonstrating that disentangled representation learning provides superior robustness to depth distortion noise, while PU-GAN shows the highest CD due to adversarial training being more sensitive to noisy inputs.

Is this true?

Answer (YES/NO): NO